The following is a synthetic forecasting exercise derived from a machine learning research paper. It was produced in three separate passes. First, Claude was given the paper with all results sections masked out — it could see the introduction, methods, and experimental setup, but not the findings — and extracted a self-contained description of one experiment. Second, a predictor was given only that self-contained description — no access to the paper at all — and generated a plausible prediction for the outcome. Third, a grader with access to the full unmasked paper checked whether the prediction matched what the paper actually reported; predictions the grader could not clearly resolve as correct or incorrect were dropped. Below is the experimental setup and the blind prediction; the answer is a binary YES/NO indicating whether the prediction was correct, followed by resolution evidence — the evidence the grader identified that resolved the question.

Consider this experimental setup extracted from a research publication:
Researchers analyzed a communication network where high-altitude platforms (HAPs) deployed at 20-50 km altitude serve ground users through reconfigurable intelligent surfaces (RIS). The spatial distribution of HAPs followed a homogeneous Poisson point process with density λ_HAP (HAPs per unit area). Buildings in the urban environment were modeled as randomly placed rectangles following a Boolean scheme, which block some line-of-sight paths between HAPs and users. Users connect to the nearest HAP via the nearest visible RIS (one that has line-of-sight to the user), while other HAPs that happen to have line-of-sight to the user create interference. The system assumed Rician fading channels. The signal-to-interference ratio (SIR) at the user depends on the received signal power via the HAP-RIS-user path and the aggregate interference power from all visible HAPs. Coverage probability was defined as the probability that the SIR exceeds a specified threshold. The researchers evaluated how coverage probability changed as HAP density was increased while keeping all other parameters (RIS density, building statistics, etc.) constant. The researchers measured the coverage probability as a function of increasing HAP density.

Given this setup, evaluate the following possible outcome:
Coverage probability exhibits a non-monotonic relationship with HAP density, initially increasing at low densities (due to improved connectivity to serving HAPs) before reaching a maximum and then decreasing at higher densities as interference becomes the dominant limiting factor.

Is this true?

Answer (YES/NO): NO